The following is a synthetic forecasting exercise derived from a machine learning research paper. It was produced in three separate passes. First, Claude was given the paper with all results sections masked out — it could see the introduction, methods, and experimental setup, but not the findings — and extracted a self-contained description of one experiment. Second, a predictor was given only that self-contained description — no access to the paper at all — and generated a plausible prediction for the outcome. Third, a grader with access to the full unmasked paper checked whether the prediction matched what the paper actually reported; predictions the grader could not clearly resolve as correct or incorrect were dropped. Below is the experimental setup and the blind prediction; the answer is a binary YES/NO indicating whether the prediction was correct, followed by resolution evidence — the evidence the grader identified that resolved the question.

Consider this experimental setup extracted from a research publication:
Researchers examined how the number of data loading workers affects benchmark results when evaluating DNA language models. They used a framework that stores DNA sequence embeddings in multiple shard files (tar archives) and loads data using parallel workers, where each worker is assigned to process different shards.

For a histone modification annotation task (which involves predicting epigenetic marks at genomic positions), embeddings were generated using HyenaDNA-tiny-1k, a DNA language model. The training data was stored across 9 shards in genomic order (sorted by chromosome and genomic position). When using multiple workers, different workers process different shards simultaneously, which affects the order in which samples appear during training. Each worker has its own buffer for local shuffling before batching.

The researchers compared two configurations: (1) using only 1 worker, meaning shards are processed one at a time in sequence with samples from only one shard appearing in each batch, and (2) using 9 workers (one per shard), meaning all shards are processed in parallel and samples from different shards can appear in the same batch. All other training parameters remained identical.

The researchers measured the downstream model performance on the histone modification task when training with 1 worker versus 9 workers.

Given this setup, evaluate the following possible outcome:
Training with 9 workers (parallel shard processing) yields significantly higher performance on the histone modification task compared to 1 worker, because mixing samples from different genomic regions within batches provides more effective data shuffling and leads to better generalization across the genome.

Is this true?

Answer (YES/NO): NO